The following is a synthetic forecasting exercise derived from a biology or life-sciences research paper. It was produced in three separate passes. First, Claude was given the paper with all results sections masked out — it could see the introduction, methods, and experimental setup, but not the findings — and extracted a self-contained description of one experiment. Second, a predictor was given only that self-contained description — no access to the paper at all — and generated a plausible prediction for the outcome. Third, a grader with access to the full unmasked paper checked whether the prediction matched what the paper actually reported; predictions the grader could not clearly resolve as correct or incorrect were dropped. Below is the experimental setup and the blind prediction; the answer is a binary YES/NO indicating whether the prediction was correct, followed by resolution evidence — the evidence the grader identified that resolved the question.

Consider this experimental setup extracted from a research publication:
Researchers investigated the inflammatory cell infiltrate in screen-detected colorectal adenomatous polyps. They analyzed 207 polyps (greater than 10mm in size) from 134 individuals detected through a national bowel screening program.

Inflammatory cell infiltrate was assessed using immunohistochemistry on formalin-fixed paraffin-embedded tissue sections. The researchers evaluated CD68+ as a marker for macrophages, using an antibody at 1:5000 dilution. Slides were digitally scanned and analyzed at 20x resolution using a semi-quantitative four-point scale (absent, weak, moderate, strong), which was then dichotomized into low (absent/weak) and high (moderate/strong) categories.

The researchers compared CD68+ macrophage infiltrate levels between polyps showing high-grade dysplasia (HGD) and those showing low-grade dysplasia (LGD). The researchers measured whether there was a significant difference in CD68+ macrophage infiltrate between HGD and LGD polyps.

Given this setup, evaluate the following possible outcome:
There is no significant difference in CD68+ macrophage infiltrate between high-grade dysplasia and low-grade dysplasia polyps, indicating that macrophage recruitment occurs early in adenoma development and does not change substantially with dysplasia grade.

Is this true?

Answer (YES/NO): YES